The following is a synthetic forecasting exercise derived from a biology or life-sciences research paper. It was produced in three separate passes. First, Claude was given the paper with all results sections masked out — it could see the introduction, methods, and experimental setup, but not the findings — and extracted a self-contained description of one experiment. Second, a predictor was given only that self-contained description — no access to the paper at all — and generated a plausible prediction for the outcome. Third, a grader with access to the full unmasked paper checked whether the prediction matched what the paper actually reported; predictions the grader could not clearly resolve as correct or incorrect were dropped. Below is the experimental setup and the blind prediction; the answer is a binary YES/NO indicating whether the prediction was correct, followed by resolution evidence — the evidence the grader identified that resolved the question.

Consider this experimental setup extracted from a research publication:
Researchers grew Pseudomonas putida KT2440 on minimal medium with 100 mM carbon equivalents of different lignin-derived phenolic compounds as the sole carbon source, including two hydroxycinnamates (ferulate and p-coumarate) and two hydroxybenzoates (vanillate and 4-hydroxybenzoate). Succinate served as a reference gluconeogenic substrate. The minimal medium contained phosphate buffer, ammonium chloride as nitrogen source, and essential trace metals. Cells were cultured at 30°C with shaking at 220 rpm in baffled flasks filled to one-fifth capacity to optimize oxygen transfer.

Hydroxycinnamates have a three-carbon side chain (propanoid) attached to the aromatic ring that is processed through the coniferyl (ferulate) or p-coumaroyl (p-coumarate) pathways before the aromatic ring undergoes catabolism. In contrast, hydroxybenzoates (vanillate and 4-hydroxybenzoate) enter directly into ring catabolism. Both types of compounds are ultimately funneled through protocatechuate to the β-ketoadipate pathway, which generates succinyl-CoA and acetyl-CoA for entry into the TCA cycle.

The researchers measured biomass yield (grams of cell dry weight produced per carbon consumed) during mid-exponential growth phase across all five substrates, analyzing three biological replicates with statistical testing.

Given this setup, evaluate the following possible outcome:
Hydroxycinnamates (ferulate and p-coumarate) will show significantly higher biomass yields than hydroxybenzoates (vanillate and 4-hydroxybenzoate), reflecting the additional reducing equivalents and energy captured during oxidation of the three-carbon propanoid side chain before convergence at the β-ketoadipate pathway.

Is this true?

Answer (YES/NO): NO